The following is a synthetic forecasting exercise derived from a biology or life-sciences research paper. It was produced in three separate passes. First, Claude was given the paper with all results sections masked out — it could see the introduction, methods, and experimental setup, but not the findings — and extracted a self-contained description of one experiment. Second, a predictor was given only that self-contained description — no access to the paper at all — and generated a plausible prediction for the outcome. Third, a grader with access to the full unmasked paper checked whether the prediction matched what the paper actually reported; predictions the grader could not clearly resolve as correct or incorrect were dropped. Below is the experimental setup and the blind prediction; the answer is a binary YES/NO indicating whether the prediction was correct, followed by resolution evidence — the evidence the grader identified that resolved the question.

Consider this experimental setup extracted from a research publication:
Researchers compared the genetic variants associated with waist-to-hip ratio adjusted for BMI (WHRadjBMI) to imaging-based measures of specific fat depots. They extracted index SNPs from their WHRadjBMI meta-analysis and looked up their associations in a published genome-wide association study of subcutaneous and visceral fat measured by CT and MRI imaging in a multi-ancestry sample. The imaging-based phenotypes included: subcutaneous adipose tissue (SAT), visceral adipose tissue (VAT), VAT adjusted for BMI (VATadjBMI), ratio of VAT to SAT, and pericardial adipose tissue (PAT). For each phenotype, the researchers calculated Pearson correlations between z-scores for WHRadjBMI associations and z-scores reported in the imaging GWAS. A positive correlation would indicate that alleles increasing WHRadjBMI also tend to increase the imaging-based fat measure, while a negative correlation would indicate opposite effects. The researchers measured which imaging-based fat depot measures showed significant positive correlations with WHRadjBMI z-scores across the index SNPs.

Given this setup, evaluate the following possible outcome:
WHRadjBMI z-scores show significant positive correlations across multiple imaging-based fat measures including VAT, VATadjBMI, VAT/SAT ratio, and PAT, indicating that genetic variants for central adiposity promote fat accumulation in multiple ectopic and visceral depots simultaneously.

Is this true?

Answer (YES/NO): YES